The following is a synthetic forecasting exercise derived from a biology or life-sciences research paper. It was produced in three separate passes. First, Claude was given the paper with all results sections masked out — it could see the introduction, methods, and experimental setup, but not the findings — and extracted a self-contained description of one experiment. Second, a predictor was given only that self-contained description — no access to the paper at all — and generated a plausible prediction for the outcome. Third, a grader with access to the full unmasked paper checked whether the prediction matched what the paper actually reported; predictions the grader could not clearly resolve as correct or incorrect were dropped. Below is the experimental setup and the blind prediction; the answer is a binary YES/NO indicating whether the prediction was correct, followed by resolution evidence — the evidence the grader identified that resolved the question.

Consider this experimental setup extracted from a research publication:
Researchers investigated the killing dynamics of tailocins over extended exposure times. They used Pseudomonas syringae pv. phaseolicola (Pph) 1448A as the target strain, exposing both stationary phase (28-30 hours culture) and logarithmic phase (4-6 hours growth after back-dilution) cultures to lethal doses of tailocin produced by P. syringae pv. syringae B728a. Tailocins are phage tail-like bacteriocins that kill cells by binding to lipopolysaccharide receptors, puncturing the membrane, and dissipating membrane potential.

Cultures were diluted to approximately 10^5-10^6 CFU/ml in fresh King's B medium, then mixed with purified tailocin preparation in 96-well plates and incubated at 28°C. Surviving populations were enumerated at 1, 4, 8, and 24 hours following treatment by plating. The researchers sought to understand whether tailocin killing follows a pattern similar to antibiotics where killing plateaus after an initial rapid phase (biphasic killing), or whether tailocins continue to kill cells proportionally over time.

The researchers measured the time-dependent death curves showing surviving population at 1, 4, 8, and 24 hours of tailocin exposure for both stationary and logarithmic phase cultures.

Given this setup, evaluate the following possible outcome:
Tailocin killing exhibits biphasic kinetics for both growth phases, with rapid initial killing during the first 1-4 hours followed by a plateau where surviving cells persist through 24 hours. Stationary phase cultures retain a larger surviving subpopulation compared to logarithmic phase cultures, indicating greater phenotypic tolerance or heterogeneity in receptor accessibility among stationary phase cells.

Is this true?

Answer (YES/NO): YES